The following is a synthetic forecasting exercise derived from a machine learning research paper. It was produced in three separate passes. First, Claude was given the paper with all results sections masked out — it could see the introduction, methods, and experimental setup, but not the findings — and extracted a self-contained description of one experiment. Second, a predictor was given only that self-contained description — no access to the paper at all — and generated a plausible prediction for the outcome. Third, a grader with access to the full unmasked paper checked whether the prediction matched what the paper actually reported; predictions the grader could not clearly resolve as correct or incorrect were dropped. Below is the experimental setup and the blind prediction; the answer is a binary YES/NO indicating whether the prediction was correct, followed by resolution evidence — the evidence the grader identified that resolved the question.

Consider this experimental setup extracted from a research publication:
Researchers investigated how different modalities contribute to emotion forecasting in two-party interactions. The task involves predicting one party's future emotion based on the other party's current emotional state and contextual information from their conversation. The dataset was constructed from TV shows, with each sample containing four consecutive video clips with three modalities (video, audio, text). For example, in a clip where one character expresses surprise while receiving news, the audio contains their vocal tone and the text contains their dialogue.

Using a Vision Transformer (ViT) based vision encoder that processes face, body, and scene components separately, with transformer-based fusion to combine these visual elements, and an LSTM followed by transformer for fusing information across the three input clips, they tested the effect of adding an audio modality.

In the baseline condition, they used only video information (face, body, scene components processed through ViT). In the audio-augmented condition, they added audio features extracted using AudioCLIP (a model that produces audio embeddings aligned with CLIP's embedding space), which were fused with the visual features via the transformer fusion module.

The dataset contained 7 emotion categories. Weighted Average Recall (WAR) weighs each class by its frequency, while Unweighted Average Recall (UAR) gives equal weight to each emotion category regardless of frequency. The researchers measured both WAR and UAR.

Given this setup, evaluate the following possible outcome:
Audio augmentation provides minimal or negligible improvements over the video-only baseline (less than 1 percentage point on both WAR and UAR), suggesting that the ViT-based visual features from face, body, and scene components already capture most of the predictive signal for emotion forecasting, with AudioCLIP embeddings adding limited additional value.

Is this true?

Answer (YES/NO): NO